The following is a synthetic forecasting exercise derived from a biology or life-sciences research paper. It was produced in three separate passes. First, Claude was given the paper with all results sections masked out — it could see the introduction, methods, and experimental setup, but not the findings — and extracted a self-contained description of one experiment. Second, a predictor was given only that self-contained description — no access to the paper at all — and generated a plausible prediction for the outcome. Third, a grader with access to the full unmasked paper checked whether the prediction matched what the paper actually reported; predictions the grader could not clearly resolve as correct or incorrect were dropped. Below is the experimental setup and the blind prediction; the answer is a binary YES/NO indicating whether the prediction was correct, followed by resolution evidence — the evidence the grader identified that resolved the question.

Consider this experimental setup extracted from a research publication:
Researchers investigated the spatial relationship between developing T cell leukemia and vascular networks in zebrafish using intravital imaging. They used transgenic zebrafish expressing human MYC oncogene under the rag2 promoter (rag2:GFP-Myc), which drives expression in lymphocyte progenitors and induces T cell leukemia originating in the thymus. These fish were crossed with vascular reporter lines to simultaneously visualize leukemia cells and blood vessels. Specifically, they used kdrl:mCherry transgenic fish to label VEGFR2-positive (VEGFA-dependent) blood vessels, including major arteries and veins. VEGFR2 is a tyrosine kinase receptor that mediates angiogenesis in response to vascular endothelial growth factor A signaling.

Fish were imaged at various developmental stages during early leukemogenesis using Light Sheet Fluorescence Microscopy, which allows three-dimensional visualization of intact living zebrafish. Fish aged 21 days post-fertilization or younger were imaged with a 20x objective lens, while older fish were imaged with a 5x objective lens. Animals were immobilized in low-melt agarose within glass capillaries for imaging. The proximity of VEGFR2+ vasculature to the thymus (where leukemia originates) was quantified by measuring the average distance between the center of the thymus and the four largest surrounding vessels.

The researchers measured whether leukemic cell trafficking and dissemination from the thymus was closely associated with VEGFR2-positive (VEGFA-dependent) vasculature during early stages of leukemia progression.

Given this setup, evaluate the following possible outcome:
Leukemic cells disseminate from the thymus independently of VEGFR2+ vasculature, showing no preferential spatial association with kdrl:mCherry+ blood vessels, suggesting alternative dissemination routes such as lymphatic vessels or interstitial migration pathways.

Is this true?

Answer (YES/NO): NO